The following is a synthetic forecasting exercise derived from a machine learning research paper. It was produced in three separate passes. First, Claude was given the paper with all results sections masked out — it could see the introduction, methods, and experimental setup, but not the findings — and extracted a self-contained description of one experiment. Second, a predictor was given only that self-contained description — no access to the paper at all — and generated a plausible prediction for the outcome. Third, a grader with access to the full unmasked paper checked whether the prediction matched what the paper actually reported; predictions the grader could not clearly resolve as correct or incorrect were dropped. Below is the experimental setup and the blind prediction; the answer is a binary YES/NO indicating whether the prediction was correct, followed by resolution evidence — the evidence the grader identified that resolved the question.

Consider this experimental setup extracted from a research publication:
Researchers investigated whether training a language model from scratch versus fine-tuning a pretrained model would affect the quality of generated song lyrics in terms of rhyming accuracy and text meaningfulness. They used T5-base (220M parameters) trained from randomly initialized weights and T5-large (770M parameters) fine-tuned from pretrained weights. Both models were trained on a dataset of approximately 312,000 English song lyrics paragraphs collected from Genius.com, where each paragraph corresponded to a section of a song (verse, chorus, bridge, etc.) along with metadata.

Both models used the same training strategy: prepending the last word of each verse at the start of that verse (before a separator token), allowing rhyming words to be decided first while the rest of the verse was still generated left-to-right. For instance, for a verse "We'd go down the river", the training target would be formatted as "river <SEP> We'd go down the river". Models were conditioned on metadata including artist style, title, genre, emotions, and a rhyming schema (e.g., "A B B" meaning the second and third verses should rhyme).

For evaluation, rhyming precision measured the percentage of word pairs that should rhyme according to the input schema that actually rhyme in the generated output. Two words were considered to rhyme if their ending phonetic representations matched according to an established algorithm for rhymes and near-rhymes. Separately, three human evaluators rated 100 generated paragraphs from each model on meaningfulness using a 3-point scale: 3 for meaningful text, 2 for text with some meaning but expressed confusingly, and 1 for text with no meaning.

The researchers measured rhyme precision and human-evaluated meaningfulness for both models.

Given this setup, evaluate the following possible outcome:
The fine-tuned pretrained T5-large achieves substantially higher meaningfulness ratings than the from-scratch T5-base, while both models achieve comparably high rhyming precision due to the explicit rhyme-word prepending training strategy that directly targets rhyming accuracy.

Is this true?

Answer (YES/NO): NO